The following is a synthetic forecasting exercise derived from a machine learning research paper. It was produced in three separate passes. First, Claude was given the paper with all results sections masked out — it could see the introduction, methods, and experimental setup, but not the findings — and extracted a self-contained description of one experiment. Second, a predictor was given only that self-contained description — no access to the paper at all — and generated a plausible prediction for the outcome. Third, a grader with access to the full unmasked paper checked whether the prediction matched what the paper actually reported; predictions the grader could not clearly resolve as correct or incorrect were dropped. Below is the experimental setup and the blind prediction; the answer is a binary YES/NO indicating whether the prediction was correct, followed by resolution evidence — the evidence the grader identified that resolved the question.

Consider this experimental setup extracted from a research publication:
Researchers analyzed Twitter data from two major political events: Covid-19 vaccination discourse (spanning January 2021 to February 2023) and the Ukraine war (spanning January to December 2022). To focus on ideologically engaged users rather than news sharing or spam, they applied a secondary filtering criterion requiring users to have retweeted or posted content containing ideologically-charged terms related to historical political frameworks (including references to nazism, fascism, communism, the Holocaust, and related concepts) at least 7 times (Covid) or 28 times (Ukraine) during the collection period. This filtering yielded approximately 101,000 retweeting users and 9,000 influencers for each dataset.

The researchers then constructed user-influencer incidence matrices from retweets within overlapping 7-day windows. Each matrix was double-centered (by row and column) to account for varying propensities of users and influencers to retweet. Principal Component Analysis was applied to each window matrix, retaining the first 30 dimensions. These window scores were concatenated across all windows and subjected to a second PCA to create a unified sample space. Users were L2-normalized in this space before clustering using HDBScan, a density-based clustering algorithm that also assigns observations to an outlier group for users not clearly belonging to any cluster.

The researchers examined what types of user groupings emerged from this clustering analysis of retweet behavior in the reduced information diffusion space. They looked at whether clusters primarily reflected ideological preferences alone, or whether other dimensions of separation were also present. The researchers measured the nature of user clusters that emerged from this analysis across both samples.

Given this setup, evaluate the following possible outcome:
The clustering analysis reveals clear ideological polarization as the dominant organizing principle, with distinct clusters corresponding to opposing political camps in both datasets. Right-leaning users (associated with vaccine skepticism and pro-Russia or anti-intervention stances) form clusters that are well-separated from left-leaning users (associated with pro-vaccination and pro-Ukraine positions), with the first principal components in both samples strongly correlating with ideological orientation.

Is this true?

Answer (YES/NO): NO